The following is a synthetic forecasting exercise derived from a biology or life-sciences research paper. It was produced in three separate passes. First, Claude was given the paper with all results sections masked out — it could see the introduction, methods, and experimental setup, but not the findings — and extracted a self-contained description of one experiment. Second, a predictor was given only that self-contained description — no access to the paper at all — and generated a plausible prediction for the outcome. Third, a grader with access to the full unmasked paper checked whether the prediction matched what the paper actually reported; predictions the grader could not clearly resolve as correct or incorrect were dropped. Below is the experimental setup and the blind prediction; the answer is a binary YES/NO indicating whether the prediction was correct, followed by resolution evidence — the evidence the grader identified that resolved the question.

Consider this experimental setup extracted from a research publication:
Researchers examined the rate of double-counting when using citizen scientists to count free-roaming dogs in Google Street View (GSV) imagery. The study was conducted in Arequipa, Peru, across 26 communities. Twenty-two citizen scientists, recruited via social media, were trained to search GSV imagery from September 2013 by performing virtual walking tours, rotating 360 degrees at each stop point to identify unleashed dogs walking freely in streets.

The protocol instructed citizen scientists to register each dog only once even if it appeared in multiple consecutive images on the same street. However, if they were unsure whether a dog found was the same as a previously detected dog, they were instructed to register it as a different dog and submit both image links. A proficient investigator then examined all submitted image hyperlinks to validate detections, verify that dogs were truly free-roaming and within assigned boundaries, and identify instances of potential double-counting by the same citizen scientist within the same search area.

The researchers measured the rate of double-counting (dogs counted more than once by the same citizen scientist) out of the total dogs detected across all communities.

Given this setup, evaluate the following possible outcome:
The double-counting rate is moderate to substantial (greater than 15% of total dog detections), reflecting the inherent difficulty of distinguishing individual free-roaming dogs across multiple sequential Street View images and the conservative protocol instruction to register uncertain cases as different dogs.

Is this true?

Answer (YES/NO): NO